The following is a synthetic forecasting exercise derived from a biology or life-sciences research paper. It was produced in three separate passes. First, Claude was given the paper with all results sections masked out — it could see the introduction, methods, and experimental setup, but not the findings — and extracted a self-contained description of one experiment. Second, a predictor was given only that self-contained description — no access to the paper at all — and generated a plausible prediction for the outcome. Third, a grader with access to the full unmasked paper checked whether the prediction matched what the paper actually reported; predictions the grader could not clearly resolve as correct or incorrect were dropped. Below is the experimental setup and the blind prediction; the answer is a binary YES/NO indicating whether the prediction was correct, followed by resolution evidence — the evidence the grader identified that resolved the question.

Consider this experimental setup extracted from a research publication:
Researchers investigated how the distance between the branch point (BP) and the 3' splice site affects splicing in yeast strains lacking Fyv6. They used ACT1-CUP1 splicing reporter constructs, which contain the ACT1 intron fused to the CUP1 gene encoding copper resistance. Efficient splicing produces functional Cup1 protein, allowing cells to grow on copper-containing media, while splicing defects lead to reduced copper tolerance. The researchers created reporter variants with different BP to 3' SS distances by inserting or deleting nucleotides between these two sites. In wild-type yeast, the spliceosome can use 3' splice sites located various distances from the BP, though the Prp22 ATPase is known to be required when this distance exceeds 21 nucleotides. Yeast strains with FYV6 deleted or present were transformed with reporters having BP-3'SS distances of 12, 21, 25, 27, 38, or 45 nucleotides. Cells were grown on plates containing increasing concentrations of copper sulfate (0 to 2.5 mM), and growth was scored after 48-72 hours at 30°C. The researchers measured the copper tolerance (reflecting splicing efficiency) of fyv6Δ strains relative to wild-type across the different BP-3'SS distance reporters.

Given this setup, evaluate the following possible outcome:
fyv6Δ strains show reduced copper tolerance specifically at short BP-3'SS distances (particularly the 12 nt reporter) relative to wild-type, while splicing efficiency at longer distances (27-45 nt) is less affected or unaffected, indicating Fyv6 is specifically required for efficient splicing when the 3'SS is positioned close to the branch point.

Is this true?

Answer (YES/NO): NO